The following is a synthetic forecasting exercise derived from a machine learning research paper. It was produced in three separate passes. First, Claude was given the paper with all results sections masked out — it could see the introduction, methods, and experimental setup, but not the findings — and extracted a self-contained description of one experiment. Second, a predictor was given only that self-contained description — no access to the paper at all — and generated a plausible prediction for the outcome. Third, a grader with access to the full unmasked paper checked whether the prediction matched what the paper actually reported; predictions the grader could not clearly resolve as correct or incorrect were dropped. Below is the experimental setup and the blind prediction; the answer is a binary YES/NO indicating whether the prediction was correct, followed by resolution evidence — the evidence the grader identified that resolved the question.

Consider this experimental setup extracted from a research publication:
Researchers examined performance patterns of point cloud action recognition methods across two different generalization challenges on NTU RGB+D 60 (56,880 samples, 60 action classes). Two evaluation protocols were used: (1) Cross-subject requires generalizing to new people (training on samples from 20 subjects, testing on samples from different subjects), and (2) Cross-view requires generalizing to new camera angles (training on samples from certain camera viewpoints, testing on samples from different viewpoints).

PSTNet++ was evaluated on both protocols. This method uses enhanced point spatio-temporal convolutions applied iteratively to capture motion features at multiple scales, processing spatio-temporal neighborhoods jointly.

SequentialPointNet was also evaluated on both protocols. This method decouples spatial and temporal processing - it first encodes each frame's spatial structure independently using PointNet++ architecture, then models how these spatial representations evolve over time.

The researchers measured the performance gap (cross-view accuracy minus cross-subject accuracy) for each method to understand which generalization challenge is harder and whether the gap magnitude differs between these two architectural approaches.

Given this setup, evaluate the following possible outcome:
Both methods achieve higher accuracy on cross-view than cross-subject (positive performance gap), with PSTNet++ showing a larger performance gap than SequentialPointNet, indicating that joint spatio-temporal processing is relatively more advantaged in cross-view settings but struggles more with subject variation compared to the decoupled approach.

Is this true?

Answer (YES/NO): NO